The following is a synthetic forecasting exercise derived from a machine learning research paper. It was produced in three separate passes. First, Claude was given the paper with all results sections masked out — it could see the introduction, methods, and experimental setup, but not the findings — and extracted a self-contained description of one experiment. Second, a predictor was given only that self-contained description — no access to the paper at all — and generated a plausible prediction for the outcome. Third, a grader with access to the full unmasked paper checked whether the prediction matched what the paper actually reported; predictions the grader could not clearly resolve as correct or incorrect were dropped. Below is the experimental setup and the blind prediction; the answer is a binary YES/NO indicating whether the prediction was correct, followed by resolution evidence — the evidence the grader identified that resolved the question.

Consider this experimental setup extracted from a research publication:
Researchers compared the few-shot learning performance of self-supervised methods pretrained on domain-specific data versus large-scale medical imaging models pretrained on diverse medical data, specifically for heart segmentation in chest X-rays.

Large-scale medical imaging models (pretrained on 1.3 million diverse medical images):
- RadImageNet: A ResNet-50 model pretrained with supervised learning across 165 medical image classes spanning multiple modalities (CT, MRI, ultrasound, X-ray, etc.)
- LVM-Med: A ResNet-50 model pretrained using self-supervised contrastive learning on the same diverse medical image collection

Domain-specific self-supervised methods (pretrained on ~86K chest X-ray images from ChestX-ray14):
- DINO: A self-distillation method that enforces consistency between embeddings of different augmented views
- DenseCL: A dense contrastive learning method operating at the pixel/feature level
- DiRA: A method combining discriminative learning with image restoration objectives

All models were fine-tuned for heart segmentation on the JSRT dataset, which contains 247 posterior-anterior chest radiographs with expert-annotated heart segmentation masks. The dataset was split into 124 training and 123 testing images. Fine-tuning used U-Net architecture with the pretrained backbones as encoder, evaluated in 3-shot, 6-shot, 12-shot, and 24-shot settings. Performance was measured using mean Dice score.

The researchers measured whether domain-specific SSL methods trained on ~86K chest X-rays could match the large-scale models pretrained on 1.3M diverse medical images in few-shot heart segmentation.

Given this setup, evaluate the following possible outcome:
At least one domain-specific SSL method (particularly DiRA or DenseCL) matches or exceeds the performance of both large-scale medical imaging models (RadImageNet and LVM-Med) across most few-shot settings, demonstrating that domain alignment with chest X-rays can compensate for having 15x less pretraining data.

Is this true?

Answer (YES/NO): NO